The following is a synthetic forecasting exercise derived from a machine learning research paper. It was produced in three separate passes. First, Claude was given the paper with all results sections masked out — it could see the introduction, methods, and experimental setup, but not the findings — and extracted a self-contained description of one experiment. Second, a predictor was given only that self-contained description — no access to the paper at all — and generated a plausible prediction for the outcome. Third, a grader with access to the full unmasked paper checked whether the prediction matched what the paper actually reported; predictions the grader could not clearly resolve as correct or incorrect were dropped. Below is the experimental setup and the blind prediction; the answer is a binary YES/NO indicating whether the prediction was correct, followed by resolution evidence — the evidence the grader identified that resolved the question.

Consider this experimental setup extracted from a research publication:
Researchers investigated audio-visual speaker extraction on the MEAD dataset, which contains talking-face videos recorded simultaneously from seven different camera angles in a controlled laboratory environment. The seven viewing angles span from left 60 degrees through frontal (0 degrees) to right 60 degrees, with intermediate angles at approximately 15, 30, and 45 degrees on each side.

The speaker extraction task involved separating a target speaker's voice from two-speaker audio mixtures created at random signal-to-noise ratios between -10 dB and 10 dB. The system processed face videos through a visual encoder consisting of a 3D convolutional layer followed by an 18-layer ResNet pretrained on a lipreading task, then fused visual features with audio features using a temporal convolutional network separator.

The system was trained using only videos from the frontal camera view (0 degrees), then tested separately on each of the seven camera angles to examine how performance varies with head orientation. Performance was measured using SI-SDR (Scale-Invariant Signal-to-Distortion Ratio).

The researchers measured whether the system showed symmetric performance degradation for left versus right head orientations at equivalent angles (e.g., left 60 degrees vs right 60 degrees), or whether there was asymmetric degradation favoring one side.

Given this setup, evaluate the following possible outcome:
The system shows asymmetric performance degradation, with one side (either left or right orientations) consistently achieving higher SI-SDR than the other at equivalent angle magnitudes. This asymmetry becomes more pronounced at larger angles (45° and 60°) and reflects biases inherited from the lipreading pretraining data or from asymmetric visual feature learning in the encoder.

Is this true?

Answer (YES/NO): YES